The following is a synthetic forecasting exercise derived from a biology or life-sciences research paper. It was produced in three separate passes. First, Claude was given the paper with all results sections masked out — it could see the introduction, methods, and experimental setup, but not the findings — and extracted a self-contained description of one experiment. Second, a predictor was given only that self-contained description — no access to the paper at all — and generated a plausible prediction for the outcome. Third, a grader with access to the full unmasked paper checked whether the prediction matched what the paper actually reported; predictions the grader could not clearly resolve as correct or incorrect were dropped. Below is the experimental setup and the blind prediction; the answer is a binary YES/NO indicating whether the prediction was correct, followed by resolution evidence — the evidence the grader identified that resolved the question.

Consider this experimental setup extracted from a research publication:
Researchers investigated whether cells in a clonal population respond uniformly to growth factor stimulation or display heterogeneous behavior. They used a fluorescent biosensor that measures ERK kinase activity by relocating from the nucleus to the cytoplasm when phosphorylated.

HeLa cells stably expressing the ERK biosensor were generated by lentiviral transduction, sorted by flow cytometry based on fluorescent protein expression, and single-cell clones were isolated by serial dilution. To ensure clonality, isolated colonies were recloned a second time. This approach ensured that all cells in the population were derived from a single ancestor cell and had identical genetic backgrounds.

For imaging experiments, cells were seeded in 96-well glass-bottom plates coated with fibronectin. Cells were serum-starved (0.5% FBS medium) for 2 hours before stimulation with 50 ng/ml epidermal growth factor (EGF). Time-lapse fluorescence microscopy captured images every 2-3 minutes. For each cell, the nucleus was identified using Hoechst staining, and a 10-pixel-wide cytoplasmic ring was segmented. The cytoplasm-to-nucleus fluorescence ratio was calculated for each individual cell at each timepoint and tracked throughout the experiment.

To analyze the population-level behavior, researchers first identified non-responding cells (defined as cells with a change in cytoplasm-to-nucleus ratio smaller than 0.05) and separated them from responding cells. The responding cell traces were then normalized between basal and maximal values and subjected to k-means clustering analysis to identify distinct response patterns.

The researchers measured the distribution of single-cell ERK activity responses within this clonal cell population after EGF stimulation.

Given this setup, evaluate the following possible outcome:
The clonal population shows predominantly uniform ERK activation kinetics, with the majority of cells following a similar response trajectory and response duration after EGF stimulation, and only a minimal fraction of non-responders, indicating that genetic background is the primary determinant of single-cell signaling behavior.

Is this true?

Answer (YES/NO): NO